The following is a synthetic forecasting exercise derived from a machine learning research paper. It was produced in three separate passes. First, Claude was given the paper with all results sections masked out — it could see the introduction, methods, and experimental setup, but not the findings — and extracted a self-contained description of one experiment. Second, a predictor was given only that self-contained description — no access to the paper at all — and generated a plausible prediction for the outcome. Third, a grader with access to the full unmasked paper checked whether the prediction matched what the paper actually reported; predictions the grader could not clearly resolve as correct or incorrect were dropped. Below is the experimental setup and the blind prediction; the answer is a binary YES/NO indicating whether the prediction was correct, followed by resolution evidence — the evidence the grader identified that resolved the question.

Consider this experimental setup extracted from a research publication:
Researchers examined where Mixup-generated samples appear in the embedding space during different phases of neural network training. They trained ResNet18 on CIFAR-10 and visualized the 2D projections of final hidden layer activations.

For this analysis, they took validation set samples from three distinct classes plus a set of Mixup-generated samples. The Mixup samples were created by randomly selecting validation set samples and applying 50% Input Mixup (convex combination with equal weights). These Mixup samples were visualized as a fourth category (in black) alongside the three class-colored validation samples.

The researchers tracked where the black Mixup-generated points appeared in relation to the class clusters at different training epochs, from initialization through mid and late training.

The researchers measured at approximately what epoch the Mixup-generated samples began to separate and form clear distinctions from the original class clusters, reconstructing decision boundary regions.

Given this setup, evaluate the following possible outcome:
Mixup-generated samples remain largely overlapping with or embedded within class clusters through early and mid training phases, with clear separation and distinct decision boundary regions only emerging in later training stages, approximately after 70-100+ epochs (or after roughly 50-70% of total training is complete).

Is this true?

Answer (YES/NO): NO